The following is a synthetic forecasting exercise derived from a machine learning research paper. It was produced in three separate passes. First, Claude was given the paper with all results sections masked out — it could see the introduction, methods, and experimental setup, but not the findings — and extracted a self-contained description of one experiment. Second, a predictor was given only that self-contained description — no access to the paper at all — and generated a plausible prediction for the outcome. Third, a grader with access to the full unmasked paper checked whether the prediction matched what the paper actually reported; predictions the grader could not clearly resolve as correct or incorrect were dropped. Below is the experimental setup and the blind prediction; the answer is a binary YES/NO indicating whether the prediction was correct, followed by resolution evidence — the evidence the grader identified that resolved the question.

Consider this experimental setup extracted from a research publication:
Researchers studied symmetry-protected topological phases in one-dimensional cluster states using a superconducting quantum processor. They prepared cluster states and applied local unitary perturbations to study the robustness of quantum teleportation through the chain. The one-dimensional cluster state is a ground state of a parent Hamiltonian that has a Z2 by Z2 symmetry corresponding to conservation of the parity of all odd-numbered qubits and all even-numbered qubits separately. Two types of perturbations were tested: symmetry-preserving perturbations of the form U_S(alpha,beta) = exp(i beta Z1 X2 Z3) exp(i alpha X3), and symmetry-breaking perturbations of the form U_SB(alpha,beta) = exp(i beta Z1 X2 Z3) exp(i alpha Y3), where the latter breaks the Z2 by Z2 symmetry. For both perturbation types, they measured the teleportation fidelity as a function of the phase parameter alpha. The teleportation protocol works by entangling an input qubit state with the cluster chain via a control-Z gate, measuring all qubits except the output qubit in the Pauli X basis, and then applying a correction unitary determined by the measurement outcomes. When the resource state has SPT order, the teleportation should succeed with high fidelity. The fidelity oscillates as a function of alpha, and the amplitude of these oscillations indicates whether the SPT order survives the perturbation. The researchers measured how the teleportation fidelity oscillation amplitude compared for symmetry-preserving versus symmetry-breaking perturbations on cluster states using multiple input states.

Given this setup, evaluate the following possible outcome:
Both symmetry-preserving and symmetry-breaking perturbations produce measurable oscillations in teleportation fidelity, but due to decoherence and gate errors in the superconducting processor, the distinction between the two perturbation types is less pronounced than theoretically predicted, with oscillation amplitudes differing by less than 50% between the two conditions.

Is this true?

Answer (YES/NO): NO